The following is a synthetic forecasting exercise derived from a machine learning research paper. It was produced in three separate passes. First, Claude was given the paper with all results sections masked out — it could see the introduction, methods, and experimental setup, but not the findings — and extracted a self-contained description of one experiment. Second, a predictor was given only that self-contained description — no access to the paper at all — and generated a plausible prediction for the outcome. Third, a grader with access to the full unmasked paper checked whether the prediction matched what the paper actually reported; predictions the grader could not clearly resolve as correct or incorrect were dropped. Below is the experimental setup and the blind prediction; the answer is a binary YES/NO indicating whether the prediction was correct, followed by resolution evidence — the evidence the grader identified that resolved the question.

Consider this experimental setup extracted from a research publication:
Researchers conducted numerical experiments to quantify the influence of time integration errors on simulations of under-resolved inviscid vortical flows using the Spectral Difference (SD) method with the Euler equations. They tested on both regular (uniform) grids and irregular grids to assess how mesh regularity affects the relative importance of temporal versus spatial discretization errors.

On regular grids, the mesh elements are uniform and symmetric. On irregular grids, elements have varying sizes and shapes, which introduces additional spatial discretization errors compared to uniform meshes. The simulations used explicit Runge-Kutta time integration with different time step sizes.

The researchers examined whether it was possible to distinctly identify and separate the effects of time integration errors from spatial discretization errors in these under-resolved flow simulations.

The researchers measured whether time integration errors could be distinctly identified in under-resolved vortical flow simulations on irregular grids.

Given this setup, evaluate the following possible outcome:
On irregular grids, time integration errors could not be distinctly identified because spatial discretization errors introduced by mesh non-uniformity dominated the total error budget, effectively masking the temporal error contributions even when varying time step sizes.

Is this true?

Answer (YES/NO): YES